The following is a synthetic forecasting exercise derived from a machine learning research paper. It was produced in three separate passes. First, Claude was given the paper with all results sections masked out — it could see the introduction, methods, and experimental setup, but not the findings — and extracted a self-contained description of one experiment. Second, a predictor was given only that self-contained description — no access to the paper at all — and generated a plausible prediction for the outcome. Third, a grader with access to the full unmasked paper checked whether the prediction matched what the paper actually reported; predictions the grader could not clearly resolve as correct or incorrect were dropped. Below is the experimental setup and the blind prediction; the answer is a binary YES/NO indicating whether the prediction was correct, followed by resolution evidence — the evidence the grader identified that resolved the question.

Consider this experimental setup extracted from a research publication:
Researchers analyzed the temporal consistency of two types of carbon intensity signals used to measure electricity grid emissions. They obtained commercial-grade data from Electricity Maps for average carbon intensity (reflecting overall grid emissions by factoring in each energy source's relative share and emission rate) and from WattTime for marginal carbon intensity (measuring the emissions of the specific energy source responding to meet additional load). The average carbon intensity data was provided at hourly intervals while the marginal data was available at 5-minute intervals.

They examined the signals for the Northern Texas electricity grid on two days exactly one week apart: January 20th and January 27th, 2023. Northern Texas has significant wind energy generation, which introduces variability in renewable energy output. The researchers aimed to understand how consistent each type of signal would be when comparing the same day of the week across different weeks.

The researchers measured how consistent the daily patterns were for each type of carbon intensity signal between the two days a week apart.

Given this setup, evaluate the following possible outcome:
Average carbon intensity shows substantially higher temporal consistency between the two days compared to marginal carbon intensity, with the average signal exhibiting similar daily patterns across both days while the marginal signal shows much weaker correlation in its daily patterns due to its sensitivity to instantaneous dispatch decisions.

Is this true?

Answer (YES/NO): YES